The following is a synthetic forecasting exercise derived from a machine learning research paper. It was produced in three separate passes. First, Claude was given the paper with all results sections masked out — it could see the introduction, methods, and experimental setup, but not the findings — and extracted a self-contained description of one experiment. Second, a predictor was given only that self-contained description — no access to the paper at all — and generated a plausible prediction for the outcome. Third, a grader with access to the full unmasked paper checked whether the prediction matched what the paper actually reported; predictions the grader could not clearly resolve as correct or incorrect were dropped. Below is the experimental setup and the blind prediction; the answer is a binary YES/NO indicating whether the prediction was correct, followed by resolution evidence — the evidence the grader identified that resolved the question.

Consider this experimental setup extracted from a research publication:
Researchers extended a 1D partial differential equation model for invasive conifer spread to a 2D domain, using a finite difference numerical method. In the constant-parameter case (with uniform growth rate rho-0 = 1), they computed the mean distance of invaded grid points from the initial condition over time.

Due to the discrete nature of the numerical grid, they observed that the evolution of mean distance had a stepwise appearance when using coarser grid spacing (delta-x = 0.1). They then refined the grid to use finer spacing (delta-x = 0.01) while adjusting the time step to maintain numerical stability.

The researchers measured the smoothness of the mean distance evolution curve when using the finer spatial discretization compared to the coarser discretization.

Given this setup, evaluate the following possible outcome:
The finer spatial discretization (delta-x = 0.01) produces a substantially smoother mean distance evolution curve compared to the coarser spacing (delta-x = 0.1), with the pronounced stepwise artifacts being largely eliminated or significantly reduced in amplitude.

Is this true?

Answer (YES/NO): YES